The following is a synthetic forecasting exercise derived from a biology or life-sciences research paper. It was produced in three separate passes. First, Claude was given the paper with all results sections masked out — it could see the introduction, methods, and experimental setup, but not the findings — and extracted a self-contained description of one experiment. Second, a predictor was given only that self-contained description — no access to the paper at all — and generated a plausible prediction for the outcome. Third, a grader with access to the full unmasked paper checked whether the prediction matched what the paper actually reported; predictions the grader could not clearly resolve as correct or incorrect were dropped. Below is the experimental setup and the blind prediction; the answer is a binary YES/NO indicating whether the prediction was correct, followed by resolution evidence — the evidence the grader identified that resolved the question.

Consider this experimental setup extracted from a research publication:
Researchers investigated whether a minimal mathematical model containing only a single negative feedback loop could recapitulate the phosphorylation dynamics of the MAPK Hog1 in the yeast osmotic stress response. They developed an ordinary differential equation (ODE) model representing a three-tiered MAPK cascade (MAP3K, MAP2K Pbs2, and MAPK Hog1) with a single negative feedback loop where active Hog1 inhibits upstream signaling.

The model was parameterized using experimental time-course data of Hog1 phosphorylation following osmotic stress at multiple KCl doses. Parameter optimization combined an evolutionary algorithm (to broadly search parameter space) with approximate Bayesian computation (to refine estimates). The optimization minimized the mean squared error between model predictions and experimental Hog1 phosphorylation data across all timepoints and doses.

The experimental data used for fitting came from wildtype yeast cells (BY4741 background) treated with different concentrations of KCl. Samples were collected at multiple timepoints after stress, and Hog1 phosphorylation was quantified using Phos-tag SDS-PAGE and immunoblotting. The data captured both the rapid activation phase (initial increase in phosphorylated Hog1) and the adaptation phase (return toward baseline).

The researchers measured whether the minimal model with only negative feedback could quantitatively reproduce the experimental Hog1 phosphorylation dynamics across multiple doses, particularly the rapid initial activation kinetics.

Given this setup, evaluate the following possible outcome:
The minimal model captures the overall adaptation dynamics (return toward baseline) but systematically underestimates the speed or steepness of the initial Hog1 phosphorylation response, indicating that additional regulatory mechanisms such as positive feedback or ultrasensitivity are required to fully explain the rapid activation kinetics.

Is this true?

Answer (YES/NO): NO